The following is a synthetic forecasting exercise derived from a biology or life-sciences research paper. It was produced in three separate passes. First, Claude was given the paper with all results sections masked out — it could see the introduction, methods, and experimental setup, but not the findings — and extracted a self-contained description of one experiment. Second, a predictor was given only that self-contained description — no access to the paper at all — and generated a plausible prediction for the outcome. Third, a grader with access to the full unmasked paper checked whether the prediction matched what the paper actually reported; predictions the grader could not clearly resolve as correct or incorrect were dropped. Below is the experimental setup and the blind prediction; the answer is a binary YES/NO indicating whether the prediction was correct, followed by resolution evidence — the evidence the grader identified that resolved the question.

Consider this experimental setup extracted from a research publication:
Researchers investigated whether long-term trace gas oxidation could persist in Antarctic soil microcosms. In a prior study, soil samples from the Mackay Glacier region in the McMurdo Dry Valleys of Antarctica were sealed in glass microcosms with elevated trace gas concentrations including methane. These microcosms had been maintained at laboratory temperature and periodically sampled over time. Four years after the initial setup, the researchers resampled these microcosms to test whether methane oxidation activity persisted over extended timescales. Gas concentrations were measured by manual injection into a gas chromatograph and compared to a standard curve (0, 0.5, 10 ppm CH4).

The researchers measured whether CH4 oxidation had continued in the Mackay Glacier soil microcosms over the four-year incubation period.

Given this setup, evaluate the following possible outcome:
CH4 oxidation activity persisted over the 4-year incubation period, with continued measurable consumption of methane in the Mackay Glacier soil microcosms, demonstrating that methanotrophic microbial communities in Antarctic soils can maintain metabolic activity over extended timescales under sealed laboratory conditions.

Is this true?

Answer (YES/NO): YES